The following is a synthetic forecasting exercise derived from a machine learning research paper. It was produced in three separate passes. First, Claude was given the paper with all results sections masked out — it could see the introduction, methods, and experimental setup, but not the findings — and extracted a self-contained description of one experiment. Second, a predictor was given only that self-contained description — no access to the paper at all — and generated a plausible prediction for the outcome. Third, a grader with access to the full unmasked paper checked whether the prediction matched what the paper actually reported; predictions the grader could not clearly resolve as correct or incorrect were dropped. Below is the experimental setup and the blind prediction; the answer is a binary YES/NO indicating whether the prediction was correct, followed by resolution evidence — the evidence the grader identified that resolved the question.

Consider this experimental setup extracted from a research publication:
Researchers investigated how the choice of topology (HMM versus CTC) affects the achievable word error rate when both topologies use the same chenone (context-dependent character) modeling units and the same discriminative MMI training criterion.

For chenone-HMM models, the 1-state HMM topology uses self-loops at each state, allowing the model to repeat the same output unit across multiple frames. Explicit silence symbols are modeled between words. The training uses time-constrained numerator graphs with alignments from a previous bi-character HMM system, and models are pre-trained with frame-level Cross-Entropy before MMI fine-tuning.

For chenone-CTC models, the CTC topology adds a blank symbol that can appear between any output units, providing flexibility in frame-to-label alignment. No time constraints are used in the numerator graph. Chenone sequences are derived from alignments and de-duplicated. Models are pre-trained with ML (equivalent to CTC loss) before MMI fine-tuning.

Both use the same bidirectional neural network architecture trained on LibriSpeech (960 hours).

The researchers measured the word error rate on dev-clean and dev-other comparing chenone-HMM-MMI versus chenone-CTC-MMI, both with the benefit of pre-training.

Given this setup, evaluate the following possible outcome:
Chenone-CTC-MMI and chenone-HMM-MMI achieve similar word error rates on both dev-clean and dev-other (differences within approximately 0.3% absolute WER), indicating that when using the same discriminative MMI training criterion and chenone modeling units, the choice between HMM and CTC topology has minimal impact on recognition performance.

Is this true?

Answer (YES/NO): YES